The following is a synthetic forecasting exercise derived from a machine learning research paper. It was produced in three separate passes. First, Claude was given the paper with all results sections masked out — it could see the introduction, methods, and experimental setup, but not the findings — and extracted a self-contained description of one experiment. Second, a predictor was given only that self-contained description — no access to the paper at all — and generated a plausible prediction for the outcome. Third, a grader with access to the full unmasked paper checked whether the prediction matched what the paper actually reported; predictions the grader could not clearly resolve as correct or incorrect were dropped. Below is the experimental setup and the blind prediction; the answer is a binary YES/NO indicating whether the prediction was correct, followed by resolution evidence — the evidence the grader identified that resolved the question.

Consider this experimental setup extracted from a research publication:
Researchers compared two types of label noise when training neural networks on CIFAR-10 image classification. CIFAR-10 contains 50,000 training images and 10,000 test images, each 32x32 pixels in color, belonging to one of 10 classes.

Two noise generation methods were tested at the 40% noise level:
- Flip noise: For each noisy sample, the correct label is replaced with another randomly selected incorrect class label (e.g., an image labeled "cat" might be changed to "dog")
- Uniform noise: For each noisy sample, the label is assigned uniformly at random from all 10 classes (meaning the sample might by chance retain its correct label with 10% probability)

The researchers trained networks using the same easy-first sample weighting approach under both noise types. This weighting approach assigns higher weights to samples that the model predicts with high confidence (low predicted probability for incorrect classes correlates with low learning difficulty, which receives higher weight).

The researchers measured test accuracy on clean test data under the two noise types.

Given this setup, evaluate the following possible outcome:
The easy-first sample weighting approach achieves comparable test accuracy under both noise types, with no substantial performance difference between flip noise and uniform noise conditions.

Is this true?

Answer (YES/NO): NO